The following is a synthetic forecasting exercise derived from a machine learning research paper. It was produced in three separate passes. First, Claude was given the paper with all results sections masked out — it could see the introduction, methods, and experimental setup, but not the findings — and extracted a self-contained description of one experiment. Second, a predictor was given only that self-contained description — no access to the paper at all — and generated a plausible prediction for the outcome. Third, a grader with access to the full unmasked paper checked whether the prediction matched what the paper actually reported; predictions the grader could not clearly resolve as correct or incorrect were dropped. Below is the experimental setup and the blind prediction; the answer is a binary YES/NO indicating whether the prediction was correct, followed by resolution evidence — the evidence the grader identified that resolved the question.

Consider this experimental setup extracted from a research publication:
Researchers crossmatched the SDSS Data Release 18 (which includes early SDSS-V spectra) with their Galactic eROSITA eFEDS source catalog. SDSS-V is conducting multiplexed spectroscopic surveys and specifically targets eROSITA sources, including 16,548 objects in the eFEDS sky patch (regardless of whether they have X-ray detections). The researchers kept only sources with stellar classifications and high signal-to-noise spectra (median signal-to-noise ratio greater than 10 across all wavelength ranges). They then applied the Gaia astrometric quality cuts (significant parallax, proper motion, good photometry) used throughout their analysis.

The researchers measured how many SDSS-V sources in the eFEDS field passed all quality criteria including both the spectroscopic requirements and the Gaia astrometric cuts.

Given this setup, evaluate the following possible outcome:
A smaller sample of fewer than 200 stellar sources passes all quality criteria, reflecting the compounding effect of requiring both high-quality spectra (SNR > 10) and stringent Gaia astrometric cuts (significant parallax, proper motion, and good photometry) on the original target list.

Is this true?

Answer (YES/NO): YES